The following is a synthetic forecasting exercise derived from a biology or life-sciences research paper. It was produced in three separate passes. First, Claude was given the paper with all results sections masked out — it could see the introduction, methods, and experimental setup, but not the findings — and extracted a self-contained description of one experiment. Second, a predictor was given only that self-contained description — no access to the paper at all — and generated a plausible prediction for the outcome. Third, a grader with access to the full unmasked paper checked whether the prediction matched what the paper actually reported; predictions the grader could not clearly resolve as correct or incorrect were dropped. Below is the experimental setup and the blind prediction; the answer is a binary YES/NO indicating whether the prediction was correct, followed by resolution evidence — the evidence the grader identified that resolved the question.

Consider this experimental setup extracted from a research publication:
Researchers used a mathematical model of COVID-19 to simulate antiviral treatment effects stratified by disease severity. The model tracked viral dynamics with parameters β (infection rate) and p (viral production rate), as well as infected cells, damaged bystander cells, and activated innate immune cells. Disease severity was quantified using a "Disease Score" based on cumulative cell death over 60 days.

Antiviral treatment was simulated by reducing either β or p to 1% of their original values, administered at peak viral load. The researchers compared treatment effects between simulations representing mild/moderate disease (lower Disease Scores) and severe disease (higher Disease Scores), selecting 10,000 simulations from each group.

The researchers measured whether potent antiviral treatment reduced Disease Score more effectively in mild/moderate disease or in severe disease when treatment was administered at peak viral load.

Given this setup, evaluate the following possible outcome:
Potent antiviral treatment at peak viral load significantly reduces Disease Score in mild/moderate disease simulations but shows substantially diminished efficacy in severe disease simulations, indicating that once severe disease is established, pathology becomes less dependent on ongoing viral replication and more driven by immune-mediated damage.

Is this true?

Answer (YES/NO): YES